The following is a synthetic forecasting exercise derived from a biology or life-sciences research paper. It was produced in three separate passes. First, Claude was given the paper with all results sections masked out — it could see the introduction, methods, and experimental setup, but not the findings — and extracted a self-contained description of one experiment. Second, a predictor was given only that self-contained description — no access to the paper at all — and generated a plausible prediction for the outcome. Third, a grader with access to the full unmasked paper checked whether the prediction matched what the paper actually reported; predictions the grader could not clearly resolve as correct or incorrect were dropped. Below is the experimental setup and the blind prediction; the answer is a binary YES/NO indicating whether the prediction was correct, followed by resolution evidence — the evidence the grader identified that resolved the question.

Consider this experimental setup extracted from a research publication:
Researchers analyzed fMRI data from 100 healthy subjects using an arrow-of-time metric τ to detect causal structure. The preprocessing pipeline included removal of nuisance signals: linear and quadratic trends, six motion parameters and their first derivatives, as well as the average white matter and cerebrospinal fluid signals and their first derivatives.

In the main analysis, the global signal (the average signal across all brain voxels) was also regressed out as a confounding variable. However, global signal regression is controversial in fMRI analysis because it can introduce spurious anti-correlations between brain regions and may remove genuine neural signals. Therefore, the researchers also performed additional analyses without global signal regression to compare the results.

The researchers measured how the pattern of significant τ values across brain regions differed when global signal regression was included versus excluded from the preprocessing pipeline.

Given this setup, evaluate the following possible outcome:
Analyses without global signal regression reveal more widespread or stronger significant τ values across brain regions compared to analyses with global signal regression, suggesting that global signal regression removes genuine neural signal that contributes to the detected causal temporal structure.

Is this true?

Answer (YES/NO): NO